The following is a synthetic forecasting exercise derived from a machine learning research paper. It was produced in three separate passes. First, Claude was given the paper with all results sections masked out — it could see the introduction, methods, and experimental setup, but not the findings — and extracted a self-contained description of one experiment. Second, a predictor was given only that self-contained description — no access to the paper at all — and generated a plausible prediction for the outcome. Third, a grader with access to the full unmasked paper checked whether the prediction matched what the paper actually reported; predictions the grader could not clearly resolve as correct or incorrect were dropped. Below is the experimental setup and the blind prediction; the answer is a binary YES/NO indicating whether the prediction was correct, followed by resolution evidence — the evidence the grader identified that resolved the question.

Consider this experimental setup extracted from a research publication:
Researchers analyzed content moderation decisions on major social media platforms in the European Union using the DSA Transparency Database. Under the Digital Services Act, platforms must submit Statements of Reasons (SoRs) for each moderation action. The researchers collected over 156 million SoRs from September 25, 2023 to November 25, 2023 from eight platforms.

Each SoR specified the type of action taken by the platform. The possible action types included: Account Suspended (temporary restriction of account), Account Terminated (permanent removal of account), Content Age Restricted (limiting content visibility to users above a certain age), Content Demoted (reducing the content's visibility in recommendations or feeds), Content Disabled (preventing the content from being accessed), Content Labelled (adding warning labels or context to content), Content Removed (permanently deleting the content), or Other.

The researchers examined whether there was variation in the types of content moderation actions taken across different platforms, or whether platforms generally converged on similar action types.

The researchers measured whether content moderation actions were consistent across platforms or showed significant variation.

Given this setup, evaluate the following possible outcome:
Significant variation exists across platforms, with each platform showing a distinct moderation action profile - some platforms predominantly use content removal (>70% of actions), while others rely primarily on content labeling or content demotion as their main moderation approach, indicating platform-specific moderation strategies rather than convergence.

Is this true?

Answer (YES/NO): NO